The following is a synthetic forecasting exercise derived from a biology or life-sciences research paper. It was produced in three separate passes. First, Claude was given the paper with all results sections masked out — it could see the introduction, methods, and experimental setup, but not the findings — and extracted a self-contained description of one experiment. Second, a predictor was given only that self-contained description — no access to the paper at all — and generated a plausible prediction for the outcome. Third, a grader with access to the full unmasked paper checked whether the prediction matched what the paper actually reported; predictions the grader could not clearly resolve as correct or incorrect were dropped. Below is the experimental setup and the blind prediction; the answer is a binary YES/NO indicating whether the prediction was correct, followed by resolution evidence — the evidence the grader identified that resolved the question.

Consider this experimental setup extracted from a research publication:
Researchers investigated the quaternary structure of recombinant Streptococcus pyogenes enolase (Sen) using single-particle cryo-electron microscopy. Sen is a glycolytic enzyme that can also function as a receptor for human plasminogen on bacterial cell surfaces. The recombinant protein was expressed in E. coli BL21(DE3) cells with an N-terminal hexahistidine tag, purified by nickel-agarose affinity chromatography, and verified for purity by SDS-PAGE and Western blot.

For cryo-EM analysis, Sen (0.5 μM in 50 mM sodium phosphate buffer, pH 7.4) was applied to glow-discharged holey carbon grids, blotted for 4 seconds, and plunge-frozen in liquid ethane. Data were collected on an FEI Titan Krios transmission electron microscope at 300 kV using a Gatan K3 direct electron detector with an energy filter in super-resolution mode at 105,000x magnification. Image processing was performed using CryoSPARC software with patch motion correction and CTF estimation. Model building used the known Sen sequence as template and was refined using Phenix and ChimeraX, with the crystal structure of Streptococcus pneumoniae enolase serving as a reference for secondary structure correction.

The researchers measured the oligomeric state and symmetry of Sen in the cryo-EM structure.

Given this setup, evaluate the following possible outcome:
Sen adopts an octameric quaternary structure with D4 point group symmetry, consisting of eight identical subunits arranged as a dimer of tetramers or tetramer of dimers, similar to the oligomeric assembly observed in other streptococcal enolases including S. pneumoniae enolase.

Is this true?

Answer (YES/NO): YES